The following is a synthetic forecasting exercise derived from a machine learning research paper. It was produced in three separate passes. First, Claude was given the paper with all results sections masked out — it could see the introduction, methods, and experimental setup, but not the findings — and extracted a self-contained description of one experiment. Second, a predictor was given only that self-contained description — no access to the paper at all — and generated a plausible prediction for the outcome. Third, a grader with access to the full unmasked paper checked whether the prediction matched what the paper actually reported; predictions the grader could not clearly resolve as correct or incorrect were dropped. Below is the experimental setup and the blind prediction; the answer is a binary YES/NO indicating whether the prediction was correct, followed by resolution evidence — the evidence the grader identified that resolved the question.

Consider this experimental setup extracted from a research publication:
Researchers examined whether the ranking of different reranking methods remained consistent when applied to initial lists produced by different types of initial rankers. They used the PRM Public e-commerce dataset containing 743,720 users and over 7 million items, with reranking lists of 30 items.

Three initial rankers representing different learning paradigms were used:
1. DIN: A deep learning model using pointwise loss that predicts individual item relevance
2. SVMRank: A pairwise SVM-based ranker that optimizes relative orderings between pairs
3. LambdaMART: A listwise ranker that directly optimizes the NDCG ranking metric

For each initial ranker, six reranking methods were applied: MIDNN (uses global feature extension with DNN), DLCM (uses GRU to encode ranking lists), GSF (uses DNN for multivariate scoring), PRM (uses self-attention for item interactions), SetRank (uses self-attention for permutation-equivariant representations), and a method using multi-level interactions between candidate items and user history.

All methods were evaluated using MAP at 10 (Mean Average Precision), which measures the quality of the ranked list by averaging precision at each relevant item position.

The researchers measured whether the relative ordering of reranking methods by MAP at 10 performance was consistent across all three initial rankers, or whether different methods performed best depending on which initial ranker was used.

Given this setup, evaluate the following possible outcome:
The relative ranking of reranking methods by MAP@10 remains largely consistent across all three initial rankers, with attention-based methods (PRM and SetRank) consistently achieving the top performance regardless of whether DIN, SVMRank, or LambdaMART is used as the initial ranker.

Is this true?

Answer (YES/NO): NO